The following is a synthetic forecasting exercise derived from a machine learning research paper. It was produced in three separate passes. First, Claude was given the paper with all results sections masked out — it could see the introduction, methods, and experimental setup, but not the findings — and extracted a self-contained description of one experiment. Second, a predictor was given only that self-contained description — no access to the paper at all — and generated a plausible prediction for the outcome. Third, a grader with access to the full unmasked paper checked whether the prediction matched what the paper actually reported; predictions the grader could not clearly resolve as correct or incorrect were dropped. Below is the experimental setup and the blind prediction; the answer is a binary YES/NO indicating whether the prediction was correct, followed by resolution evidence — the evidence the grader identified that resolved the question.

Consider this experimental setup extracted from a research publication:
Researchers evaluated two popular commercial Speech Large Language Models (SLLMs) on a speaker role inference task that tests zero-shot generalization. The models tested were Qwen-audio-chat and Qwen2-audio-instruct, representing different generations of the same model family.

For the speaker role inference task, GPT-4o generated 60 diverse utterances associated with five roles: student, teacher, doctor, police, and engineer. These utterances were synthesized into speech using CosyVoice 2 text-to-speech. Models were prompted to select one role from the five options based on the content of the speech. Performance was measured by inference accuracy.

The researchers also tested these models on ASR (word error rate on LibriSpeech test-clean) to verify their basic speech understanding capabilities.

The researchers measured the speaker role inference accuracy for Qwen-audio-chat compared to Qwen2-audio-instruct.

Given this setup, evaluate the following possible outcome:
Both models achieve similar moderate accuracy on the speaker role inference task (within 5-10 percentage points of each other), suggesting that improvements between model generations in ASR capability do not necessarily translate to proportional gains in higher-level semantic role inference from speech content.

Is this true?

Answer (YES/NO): NO